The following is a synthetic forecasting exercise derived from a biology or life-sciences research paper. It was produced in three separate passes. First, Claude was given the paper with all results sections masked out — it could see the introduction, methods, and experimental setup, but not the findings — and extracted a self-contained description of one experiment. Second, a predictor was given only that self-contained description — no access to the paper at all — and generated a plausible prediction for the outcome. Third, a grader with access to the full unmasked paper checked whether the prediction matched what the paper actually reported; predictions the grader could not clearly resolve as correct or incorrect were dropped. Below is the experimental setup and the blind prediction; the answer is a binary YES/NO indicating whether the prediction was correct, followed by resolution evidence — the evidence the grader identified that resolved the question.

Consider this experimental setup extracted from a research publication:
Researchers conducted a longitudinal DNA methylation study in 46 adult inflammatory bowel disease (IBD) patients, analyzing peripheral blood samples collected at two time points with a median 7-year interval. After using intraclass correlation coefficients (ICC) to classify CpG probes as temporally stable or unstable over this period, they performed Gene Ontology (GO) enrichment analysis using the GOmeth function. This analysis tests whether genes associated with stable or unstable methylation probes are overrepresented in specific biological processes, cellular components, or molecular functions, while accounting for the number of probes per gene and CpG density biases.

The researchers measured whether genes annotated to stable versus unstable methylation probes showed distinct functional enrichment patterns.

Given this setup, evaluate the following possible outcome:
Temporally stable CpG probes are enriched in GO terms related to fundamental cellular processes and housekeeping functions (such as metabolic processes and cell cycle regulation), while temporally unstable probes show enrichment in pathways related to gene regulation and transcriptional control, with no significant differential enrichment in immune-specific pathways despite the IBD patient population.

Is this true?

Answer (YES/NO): NO